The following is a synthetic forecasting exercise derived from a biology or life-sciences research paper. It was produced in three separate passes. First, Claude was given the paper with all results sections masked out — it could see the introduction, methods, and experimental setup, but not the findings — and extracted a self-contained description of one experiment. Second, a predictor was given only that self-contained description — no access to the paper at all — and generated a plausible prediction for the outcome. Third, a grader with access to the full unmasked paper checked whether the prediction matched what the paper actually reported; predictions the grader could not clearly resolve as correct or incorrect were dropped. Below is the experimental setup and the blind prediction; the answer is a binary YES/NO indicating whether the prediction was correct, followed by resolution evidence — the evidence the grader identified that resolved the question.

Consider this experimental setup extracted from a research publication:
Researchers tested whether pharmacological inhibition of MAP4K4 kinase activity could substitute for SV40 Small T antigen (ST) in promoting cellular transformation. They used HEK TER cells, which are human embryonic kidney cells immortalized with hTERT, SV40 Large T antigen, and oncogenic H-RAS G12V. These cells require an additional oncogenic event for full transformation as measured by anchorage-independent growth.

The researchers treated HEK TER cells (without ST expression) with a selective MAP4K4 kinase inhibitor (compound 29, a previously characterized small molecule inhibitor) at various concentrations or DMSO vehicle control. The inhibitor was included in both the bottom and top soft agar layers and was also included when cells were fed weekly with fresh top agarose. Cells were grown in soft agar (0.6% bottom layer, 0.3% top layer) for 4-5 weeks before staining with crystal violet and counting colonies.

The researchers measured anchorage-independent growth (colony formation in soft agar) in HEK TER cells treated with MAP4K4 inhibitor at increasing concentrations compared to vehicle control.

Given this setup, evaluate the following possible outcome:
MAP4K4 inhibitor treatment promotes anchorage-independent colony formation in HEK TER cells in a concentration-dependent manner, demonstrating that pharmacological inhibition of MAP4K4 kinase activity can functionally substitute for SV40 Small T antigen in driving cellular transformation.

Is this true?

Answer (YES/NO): YES